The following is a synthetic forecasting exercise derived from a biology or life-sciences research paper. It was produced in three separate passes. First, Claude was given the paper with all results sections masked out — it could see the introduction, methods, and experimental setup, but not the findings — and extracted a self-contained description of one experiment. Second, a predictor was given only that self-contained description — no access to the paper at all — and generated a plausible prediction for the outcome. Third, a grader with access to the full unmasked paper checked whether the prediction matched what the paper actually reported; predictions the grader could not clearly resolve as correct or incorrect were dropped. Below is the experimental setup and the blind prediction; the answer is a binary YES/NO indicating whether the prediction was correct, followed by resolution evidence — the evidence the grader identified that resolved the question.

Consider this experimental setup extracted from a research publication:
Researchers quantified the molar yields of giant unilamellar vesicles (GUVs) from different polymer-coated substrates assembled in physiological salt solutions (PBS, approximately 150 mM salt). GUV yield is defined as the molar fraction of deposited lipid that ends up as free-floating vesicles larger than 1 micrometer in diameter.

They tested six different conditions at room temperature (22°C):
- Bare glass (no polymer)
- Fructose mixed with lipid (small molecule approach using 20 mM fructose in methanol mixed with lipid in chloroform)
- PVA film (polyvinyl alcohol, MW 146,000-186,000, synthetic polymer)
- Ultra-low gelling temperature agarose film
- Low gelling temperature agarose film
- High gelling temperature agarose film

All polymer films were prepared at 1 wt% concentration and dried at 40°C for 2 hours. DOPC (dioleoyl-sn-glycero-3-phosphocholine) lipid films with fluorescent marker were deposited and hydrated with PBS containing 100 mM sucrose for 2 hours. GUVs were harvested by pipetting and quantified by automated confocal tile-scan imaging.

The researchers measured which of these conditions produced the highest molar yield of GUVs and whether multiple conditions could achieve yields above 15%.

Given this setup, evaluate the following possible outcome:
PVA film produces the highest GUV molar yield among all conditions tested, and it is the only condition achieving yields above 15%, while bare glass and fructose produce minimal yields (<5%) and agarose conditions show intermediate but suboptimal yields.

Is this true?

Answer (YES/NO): NO